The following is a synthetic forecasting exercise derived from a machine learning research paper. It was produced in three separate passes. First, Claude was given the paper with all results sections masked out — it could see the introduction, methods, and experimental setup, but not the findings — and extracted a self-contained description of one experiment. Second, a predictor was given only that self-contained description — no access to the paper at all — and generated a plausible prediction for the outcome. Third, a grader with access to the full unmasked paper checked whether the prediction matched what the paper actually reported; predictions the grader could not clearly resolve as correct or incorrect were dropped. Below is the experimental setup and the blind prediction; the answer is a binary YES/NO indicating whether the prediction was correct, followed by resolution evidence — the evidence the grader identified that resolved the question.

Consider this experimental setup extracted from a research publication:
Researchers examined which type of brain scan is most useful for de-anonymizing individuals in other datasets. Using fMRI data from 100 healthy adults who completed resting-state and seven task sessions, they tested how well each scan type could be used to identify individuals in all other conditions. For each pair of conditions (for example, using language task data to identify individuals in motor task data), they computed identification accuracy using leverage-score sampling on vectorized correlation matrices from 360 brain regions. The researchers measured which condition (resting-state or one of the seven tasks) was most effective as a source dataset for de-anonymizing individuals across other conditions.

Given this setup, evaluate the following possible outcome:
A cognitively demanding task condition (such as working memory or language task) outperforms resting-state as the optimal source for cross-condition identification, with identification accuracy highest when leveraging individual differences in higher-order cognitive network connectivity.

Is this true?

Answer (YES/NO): NO